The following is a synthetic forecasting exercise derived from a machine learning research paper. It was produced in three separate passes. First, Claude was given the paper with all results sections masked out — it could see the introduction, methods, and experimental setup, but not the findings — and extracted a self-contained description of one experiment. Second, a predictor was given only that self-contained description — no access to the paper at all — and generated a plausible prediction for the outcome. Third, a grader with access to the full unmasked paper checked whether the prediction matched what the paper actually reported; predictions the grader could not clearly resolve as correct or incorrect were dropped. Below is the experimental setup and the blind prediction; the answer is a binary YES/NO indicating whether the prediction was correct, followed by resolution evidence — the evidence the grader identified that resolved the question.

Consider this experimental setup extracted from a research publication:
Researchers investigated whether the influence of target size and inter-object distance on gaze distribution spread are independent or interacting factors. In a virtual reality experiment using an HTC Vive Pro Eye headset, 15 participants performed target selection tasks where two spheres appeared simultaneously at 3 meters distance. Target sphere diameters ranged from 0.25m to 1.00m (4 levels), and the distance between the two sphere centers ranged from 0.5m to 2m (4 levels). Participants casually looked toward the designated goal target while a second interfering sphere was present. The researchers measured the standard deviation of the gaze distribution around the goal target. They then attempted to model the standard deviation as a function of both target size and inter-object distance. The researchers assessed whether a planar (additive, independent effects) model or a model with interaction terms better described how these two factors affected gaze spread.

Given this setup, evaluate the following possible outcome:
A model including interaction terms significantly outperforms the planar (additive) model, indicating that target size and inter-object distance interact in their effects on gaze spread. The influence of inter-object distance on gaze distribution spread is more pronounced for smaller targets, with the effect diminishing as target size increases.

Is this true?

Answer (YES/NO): NO